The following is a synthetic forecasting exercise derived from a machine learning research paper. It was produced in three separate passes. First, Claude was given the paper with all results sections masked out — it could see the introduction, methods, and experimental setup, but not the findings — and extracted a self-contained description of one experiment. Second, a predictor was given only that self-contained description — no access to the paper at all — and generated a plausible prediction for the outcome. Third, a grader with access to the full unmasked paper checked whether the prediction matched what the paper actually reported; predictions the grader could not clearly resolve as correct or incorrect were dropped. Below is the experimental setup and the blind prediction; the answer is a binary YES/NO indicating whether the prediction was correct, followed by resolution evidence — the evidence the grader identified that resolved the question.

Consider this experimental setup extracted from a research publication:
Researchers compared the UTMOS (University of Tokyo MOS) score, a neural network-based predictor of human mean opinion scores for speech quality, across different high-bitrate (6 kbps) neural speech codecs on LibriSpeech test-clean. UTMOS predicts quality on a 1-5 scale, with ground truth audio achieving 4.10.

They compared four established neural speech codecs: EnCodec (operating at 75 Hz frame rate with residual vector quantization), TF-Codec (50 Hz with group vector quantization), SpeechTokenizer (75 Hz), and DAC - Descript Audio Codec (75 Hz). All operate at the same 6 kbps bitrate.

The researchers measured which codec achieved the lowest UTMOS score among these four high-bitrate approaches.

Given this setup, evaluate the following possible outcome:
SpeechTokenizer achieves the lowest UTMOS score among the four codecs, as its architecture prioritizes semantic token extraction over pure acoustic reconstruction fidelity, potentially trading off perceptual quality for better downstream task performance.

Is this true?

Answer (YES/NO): NO